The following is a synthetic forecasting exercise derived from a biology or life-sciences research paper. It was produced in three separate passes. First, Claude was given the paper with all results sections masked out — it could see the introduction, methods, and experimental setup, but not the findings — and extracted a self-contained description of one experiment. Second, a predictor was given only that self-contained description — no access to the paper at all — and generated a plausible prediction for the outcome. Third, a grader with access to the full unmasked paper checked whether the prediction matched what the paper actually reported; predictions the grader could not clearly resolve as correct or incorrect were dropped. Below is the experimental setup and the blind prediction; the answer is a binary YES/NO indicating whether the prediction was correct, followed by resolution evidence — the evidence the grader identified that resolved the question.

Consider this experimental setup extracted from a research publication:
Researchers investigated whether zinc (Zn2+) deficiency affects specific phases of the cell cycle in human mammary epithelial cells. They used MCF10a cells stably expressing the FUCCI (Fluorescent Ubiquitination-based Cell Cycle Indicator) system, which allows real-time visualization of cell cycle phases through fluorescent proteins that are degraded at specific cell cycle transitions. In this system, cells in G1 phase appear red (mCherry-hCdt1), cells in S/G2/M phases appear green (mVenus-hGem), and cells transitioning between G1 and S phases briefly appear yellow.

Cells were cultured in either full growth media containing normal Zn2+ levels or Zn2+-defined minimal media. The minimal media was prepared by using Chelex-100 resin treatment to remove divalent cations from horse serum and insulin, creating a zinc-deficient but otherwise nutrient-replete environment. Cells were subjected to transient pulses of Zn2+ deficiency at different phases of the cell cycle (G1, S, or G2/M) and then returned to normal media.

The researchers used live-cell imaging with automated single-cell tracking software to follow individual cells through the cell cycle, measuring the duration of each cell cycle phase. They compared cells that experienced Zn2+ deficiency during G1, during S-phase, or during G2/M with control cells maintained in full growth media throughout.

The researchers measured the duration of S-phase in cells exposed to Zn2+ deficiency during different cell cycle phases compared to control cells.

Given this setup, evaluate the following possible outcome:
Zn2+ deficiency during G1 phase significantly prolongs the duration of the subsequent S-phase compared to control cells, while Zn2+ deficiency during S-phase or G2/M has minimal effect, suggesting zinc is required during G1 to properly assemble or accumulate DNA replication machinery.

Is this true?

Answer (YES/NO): NO